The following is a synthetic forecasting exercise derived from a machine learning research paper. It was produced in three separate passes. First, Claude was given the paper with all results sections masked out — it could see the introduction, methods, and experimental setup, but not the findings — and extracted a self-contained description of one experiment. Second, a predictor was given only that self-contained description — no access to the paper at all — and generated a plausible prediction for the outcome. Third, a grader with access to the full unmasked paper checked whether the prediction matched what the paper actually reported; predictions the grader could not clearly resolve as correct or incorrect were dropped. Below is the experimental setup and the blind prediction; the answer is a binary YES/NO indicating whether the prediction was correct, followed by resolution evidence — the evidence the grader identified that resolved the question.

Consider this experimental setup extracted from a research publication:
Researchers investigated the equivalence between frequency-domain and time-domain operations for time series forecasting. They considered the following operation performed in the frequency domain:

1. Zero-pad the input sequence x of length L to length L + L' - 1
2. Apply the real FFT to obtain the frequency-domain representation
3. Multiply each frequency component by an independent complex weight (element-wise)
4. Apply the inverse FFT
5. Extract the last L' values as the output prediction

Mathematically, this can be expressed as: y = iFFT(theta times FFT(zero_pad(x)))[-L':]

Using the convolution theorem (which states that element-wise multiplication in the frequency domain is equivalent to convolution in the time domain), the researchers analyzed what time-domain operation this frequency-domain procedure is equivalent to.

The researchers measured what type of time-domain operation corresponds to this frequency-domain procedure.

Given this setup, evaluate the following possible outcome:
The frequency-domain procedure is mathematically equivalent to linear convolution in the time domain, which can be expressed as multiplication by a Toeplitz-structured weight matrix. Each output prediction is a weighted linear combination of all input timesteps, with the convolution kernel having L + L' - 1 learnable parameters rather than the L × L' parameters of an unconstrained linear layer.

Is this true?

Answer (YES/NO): YES